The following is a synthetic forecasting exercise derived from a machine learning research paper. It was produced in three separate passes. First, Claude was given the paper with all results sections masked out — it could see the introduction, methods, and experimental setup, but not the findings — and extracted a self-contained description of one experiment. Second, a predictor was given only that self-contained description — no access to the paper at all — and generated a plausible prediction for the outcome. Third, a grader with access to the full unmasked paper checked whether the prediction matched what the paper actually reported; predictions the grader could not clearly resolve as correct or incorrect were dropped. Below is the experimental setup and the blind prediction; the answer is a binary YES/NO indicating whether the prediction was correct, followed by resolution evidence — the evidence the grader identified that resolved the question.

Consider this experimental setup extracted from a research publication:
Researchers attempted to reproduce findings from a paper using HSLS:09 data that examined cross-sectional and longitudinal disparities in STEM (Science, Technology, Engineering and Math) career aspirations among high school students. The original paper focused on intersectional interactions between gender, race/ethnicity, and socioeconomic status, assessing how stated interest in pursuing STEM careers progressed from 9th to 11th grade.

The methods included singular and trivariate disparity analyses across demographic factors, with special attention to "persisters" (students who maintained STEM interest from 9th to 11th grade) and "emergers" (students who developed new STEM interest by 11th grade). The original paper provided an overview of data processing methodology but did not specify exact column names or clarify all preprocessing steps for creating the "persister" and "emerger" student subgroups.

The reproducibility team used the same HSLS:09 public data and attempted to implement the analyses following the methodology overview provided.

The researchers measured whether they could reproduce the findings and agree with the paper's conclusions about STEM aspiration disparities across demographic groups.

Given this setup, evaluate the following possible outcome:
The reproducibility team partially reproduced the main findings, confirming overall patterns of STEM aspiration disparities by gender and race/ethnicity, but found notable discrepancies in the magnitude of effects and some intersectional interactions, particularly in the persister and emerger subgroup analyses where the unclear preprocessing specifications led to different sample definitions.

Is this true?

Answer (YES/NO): NO